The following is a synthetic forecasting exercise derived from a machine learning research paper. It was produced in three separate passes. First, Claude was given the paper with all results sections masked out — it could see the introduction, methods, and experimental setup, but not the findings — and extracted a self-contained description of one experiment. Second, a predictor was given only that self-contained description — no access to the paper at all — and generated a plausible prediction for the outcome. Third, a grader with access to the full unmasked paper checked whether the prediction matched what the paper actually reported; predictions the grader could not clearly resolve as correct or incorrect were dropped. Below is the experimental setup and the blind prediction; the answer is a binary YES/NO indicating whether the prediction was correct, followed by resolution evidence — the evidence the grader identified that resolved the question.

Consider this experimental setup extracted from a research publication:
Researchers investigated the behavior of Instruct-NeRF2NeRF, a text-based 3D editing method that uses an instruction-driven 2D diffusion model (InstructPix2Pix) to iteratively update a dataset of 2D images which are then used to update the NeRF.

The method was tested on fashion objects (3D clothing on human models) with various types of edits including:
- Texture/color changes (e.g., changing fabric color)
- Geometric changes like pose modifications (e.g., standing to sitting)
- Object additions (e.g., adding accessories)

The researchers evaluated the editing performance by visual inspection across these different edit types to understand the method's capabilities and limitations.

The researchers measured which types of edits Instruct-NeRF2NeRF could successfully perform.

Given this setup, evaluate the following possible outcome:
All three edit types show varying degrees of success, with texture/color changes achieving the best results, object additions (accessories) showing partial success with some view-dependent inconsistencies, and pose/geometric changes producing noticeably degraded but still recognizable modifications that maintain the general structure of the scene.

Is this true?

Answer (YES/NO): NO